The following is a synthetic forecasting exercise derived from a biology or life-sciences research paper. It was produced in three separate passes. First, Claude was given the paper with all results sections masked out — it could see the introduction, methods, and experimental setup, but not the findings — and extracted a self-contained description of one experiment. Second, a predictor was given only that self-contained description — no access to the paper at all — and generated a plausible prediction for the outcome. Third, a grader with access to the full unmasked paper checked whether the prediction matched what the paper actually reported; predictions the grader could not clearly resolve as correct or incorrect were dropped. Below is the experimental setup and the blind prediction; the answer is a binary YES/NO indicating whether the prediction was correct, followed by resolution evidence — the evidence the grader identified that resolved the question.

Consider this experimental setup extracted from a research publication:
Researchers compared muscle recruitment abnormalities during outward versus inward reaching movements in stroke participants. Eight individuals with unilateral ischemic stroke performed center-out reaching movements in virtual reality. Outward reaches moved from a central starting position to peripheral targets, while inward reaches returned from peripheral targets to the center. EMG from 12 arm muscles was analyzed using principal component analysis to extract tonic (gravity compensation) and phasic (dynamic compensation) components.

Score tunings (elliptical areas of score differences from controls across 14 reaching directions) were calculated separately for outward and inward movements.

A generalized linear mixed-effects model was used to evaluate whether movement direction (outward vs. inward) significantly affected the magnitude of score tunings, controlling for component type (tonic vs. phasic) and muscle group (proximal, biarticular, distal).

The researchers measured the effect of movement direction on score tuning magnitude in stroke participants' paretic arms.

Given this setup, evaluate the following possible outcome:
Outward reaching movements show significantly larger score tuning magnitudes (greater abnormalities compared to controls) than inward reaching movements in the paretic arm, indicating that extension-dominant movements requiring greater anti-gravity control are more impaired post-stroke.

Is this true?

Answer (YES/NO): NO